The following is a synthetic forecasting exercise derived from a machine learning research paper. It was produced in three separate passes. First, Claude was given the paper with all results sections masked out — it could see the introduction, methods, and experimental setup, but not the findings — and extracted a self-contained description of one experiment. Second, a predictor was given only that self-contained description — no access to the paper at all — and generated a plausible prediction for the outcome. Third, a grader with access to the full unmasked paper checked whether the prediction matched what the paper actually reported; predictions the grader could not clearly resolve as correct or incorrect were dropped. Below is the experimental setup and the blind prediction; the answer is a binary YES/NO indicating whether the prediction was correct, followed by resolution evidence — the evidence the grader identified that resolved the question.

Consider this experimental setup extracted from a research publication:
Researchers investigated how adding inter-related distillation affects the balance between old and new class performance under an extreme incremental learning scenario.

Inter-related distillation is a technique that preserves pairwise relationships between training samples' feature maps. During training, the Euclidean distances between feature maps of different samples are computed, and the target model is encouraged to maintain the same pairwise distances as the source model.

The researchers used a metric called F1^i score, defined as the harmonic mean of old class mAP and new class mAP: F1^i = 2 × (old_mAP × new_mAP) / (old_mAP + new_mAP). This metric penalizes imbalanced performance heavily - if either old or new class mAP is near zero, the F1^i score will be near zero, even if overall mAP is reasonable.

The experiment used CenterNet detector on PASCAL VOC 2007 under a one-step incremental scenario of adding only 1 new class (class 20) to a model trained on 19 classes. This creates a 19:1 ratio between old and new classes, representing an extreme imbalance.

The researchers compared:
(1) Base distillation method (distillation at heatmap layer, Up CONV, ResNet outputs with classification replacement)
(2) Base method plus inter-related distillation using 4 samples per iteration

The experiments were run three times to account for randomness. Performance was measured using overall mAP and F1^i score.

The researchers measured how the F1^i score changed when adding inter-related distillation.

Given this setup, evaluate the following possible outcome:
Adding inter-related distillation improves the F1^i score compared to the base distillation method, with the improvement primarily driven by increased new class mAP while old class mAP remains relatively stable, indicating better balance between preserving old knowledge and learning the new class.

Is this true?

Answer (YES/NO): NO